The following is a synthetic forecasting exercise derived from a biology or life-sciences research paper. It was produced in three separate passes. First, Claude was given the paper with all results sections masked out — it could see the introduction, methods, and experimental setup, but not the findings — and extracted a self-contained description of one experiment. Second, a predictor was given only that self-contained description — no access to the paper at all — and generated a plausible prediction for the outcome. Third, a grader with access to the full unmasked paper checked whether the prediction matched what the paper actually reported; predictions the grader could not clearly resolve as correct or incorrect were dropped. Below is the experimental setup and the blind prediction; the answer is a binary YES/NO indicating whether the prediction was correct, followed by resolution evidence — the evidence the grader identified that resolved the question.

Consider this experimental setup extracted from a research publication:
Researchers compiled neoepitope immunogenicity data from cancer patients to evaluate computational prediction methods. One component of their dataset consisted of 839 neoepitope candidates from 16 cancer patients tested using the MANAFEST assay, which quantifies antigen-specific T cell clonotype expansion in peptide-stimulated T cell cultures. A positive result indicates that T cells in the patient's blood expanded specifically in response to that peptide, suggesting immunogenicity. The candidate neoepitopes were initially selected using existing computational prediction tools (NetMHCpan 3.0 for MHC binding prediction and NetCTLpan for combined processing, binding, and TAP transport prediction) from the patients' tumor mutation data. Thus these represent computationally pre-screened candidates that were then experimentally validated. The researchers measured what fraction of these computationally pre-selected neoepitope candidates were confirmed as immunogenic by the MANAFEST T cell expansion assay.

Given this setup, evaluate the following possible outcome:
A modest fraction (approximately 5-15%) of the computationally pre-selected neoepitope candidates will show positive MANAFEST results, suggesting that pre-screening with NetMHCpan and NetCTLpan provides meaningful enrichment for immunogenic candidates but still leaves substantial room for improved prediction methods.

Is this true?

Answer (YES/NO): NO